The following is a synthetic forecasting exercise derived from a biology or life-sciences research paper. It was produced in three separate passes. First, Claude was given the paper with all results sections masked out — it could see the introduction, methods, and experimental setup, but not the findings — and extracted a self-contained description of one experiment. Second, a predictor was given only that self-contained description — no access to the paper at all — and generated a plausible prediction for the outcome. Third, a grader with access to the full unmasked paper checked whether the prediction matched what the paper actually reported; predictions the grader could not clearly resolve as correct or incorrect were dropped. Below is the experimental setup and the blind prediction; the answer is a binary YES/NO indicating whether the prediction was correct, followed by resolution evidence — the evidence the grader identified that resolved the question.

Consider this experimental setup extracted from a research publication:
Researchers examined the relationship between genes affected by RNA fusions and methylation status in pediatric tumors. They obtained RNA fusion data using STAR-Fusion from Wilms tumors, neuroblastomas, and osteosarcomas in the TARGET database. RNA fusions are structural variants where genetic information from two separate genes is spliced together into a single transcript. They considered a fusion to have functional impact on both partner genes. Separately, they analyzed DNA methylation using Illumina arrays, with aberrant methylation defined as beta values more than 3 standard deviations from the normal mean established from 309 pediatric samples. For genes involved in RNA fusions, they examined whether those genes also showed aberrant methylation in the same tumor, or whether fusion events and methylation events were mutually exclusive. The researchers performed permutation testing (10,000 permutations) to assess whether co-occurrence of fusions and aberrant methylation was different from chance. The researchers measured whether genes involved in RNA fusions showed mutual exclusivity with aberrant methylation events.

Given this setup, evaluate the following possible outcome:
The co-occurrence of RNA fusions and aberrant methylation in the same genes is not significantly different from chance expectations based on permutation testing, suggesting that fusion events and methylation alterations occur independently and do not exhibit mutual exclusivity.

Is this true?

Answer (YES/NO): YES